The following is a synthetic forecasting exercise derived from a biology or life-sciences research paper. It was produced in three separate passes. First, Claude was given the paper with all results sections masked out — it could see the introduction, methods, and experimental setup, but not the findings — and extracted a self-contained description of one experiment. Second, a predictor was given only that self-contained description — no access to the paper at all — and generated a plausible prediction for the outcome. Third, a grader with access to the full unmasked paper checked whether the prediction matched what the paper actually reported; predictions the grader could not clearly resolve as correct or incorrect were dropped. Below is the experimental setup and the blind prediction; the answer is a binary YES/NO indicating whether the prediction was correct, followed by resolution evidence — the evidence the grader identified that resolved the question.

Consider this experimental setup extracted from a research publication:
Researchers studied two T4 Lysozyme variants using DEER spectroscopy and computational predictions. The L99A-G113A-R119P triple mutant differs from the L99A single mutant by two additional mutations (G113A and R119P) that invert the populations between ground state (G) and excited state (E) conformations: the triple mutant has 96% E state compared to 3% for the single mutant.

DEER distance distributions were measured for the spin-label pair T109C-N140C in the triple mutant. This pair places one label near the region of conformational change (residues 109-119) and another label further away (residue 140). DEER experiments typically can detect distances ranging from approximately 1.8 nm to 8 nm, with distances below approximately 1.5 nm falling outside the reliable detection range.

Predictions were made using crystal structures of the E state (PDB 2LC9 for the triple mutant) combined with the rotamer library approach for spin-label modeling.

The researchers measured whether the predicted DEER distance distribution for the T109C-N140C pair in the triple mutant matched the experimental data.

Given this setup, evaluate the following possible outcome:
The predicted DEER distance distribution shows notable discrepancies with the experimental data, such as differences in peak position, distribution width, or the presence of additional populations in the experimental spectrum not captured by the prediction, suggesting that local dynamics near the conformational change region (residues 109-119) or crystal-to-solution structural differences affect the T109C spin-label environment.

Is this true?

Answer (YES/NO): NO